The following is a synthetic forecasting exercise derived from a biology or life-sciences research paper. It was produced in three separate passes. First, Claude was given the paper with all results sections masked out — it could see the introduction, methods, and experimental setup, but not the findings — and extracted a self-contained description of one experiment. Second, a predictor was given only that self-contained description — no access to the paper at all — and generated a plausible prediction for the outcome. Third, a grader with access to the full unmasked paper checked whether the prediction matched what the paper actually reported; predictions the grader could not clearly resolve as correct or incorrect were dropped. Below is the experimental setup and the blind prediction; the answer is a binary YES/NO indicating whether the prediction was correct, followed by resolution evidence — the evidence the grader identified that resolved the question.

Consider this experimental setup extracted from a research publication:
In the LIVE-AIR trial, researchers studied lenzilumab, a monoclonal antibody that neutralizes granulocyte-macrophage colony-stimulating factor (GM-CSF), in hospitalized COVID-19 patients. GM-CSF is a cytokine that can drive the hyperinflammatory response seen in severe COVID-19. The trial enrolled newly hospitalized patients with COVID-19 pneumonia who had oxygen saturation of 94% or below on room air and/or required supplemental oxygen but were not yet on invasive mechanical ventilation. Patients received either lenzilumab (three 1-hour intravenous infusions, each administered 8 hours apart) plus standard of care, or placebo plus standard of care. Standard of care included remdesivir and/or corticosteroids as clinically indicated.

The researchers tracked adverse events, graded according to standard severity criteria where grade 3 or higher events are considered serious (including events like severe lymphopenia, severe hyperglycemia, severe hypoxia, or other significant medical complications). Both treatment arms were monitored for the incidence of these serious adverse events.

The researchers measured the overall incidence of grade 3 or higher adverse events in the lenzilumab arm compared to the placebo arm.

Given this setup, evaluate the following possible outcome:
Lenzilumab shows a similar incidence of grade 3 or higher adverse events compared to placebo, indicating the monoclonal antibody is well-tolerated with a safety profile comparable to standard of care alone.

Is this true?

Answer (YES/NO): NO